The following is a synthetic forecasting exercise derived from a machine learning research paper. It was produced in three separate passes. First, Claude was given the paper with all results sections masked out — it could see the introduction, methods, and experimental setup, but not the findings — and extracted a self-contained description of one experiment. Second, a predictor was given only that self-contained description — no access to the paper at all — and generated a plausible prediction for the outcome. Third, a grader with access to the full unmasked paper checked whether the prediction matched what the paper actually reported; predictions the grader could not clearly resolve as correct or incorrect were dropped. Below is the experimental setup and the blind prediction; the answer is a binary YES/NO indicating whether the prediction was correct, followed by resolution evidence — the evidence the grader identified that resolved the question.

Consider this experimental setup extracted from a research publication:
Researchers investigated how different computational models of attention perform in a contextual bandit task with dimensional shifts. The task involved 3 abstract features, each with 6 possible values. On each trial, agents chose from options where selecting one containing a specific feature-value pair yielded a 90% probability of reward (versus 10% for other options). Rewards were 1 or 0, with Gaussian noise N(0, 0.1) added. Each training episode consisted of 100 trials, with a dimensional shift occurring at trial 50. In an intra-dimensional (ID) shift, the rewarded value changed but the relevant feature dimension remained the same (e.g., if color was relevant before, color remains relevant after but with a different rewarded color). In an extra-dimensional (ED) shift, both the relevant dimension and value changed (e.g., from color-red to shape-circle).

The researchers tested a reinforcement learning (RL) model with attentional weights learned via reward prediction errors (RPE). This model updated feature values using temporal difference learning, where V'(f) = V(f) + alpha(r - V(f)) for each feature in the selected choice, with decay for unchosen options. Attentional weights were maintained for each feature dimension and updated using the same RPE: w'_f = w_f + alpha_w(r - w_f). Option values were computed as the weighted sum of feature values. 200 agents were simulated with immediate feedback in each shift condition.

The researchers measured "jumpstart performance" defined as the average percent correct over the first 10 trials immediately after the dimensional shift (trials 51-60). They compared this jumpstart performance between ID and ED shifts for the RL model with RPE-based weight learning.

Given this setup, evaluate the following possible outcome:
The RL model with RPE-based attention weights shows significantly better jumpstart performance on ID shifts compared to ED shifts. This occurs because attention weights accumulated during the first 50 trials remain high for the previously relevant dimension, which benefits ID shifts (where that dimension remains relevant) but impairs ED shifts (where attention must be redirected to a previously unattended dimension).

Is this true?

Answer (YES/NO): NO